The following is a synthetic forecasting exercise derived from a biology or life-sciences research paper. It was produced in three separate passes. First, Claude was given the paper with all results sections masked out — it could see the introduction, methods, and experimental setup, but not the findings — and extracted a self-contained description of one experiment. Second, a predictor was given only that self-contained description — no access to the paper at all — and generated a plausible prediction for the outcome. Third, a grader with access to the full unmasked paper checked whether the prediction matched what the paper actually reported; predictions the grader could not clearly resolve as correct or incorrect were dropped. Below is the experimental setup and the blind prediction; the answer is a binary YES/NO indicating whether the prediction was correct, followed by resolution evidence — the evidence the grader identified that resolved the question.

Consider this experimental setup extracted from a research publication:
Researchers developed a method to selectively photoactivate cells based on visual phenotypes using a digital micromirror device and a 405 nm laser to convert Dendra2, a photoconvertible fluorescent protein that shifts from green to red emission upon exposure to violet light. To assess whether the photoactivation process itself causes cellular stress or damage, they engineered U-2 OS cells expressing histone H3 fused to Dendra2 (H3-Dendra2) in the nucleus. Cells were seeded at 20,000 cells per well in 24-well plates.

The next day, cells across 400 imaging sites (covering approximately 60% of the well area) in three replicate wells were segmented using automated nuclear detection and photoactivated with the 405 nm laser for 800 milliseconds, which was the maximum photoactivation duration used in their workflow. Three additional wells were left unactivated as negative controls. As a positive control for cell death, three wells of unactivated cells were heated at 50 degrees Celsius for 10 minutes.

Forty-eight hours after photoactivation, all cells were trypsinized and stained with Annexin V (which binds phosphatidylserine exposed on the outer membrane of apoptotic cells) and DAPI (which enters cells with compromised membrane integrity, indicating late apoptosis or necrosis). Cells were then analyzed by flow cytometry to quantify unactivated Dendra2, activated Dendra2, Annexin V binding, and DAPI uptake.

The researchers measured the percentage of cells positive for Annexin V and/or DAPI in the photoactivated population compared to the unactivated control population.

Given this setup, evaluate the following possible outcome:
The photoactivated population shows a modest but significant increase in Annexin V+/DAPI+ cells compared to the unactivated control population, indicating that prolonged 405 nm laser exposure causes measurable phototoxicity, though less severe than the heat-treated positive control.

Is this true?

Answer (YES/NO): NO